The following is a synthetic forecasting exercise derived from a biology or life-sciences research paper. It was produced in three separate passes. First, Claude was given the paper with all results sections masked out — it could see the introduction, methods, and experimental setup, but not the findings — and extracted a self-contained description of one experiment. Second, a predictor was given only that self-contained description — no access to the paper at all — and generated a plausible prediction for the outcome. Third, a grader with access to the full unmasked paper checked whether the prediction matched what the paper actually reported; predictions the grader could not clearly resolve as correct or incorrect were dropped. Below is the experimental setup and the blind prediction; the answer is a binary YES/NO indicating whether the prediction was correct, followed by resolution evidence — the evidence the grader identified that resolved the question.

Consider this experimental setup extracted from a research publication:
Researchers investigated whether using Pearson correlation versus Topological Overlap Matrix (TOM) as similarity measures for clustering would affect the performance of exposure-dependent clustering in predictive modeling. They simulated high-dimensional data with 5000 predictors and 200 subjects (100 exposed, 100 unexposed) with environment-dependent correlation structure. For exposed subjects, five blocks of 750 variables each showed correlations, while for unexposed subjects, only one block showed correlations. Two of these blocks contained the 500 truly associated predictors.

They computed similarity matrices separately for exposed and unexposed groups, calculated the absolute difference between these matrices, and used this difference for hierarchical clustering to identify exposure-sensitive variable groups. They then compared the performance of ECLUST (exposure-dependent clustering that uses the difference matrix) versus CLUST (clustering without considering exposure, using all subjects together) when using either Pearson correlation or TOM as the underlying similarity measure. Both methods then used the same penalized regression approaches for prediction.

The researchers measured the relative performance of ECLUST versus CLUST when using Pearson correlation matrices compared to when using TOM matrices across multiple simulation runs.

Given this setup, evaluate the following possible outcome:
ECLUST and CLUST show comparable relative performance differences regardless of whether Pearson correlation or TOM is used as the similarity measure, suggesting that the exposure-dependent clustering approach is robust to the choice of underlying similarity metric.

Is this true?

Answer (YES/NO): NO